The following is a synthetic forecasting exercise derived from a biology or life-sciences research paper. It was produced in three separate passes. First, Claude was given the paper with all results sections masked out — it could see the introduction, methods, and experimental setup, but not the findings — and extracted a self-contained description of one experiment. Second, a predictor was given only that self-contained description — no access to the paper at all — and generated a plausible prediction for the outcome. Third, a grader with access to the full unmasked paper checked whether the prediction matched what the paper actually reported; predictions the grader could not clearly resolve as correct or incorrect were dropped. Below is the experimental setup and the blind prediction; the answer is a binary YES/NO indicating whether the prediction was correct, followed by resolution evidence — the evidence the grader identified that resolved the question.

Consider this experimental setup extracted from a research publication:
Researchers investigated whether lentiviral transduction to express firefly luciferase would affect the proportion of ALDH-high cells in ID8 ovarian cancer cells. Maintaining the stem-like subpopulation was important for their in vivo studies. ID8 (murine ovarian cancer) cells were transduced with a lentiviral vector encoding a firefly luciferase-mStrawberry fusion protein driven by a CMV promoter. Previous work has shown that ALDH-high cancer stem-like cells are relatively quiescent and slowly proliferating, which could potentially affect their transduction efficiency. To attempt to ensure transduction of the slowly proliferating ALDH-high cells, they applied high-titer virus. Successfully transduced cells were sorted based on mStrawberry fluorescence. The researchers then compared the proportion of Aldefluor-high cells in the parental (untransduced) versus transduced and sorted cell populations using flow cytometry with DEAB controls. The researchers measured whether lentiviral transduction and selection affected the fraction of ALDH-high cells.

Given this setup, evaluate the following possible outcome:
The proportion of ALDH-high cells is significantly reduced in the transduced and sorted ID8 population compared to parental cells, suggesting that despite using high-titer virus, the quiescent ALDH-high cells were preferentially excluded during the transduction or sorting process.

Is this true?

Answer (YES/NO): NO